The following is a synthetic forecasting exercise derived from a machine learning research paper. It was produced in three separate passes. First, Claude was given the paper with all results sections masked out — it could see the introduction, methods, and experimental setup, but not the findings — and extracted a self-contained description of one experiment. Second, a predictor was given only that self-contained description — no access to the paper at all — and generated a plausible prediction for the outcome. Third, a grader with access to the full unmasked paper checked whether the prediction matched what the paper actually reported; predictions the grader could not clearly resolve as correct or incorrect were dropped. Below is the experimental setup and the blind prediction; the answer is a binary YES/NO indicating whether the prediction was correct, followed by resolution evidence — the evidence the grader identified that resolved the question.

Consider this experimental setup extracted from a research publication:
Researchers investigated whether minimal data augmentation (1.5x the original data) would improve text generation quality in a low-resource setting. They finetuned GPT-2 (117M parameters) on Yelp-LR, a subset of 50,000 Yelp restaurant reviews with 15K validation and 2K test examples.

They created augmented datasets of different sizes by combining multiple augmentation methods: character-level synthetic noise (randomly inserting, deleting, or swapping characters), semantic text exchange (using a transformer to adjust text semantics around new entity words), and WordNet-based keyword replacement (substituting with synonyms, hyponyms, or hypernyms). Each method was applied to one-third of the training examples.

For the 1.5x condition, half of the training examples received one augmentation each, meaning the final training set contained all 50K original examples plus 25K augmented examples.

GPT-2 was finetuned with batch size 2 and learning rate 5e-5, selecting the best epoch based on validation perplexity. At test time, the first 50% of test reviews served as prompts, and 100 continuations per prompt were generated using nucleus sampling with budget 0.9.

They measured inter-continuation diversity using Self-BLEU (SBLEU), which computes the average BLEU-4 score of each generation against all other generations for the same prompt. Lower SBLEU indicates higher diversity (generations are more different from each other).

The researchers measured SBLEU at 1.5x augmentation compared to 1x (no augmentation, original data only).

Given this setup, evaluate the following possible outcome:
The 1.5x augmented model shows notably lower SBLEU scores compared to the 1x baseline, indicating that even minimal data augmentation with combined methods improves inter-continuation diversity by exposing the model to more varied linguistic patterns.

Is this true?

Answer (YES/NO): NO